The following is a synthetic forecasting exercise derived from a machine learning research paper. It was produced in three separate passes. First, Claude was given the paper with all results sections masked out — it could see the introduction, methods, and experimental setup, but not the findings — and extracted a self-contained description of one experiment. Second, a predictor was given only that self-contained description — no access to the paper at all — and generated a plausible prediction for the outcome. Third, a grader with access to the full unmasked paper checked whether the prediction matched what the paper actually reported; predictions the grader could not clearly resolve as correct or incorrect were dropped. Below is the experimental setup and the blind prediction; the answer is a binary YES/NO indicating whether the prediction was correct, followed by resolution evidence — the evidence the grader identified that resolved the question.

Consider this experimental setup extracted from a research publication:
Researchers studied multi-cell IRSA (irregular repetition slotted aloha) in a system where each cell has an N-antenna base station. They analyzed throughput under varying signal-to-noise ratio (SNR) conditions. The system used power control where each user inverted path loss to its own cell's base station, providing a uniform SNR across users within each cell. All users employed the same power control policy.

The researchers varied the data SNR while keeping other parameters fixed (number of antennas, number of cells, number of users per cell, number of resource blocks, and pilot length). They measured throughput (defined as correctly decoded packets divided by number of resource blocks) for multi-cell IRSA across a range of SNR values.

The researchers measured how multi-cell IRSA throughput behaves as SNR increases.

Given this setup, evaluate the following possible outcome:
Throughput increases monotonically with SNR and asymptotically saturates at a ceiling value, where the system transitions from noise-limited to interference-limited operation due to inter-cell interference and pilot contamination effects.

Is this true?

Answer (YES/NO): YES